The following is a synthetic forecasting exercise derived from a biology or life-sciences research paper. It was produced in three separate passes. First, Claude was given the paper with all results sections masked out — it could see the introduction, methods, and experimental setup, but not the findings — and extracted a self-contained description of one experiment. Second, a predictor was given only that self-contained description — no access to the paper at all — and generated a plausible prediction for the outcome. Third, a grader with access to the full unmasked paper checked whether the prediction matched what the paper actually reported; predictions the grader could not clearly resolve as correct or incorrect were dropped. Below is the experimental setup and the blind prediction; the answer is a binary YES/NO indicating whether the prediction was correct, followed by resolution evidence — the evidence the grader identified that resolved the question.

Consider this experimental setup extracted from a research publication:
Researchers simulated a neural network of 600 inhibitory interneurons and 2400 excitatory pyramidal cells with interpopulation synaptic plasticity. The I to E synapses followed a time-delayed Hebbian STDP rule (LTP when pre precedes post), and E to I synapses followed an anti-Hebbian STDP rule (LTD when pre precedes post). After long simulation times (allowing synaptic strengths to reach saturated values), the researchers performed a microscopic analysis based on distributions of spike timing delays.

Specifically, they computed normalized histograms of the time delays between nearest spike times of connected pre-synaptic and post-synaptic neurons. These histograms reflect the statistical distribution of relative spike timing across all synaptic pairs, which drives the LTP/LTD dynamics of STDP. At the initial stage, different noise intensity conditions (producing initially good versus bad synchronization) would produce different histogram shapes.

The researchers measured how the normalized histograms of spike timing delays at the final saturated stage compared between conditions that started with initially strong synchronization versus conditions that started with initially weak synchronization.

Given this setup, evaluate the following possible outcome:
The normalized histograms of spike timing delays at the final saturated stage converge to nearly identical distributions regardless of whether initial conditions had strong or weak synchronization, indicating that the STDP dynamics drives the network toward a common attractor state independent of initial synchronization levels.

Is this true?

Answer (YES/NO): YES